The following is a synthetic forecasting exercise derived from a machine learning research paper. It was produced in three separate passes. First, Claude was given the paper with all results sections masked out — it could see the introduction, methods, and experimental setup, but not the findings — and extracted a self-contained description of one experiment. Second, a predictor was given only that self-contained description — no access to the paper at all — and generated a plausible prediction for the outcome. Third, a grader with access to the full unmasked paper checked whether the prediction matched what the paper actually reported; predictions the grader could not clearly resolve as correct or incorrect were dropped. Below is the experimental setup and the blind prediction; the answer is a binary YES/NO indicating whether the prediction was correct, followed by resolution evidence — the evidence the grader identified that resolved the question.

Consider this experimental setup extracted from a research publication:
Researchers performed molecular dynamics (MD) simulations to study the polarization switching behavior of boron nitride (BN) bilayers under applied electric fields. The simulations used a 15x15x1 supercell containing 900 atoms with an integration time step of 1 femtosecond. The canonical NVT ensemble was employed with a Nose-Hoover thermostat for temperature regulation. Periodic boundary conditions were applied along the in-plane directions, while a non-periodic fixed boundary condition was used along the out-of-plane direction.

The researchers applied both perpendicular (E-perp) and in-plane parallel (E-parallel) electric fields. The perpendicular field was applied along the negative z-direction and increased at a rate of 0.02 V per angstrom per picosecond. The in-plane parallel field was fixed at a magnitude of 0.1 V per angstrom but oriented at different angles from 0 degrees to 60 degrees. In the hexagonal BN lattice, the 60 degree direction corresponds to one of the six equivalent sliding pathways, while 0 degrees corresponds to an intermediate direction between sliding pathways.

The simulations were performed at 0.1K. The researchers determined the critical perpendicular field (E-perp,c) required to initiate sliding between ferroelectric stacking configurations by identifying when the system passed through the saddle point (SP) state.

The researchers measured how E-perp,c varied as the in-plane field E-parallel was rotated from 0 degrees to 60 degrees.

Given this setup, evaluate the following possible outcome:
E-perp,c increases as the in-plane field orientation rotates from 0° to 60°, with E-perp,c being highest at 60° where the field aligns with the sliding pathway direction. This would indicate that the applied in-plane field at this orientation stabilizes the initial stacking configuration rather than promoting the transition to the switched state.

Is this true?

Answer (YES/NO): NO